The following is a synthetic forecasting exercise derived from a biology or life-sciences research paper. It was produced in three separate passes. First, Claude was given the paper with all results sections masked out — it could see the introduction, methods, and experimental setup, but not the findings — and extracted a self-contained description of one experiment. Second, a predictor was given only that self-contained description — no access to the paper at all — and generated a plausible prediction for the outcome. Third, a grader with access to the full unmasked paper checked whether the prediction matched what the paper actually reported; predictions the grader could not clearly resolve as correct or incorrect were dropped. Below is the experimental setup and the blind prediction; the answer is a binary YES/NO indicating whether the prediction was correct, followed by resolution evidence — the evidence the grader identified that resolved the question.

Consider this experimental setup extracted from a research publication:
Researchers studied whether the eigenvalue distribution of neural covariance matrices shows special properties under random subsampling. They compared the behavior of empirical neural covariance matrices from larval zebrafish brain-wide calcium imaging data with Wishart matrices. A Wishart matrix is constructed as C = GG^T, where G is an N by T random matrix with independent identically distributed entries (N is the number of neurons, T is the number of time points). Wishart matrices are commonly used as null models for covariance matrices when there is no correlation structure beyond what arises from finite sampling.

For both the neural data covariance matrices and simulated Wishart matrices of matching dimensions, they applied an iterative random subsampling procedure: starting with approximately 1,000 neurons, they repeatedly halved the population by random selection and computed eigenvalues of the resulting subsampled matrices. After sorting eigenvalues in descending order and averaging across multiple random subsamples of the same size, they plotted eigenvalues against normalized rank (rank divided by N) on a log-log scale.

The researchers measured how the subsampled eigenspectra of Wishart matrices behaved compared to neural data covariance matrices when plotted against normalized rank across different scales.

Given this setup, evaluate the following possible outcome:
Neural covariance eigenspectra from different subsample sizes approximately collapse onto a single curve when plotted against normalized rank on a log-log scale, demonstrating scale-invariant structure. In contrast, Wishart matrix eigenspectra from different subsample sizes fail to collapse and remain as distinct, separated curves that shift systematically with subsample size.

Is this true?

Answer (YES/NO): YES